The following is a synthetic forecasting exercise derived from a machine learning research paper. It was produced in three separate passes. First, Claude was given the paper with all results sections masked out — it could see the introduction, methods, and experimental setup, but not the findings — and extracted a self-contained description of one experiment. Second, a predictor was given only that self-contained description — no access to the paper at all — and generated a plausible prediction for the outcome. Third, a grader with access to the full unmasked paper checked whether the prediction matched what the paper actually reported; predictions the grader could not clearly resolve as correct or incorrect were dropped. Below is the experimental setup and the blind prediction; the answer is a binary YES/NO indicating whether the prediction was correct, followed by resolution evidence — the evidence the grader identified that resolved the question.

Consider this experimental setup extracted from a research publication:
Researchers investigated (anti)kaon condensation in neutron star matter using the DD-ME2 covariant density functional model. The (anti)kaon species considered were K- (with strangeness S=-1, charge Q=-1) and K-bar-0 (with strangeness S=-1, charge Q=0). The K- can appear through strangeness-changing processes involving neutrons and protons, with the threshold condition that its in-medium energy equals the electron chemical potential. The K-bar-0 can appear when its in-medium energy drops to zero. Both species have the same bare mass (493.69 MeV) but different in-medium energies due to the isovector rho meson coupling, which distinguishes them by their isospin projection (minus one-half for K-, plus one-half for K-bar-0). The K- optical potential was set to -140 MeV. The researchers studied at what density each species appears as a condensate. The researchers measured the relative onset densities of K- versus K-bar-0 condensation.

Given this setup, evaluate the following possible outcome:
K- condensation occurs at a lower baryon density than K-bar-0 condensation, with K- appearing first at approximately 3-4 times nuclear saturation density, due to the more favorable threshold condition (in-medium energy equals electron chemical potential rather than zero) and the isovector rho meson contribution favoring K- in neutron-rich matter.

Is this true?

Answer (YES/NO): YES